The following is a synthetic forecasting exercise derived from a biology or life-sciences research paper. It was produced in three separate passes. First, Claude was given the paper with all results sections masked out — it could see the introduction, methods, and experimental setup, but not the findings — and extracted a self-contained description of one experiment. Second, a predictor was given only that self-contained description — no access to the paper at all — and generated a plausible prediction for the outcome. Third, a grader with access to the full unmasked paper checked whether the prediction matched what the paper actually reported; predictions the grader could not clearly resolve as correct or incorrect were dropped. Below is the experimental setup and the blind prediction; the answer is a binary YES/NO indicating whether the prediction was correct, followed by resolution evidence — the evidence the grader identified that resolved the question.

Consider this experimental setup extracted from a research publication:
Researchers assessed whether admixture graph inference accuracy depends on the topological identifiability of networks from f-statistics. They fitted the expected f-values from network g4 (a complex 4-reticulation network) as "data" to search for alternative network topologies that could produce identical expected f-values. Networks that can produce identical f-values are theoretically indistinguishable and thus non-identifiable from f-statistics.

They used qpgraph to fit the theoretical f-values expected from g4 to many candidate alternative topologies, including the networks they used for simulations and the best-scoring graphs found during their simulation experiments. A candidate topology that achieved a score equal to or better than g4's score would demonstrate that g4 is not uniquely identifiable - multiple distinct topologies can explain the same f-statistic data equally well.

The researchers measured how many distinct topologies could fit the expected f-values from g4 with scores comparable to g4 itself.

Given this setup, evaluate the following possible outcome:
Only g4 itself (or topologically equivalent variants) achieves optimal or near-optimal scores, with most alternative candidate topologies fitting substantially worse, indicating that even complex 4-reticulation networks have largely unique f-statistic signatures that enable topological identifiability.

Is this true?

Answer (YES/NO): NO